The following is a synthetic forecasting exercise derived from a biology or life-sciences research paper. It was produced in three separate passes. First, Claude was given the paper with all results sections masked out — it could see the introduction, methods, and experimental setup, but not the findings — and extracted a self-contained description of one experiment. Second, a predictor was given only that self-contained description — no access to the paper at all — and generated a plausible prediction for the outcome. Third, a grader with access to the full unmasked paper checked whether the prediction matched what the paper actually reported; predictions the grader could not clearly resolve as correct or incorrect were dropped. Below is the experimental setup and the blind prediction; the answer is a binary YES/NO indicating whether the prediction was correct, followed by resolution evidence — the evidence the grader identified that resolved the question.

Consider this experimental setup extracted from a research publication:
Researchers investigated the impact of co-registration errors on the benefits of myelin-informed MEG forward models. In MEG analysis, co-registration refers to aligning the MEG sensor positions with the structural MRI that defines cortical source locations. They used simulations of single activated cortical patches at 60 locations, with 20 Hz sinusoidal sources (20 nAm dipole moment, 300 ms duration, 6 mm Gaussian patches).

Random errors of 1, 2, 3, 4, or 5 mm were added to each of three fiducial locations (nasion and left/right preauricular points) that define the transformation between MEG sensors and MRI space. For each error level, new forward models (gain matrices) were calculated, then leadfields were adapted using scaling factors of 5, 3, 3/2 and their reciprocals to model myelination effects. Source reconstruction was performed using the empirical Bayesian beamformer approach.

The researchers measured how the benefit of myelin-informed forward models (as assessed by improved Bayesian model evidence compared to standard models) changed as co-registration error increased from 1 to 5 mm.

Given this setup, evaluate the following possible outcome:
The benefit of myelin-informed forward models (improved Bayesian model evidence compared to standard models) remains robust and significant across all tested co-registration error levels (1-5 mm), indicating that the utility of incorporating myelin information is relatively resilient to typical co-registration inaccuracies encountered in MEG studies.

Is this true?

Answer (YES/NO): NO